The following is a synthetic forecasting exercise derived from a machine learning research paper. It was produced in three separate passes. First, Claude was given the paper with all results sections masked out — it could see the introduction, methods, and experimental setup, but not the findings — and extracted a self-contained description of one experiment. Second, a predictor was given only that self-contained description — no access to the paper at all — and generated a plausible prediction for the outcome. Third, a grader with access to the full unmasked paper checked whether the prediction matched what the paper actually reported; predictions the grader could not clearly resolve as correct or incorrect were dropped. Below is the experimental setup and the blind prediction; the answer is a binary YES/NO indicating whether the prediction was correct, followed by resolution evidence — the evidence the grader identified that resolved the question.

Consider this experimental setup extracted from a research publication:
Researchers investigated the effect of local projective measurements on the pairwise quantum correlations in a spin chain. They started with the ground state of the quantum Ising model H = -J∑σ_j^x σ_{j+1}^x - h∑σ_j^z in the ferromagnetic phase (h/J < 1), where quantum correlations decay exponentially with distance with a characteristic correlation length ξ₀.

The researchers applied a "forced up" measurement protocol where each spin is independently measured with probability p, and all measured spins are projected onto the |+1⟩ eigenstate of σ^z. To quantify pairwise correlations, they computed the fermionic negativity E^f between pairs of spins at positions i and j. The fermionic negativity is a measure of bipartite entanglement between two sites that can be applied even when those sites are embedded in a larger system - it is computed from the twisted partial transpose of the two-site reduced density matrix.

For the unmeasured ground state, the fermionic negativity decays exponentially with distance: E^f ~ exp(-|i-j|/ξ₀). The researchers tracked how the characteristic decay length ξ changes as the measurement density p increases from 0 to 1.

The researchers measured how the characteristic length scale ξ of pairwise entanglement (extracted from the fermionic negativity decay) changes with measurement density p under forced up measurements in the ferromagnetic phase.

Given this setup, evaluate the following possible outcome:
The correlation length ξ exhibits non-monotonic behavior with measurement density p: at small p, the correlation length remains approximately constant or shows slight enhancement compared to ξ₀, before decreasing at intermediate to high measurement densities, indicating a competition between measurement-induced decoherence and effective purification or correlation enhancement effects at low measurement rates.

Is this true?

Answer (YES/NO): NO